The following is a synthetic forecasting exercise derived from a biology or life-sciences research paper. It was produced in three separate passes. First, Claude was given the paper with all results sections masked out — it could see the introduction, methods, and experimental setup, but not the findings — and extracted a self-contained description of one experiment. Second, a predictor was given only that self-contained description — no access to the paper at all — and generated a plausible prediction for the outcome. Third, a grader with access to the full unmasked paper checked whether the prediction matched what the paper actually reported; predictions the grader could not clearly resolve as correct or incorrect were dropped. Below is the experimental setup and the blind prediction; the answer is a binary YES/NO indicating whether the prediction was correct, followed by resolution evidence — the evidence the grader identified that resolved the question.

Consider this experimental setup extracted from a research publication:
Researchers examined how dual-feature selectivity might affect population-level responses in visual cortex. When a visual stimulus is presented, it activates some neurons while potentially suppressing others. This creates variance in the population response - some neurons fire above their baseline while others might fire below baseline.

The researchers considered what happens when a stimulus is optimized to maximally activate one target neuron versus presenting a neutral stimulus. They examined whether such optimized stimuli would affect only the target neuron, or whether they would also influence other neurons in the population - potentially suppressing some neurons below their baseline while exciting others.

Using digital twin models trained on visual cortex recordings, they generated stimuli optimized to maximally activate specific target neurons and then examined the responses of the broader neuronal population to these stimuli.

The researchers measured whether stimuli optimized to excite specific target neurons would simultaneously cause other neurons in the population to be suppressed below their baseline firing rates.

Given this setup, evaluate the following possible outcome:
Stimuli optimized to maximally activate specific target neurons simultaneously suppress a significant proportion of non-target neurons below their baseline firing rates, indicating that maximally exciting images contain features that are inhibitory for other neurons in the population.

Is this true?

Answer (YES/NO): NO